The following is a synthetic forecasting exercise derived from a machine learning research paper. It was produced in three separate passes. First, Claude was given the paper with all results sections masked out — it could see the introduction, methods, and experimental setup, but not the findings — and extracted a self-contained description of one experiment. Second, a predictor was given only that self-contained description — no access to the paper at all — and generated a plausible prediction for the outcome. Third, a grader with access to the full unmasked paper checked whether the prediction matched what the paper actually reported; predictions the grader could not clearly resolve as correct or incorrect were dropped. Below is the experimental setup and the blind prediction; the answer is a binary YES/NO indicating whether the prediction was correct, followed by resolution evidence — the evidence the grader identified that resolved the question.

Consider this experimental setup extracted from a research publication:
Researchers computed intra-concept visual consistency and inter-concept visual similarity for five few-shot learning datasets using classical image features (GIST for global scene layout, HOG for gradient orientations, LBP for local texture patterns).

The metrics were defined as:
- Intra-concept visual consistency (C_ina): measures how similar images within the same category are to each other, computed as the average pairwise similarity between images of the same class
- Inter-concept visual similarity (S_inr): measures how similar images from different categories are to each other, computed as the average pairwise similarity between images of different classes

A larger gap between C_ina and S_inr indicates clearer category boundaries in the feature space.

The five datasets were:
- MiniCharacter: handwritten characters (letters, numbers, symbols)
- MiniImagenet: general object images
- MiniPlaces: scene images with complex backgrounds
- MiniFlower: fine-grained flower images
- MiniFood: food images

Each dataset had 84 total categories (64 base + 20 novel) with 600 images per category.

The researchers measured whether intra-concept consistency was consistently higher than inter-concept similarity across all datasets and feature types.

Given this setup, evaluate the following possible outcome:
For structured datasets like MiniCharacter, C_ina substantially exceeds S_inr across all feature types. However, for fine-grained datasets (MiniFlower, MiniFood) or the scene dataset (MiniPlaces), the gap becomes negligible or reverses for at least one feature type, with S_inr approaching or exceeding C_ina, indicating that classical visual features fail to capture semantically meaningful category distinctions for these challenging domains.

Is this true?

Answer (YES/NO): NO